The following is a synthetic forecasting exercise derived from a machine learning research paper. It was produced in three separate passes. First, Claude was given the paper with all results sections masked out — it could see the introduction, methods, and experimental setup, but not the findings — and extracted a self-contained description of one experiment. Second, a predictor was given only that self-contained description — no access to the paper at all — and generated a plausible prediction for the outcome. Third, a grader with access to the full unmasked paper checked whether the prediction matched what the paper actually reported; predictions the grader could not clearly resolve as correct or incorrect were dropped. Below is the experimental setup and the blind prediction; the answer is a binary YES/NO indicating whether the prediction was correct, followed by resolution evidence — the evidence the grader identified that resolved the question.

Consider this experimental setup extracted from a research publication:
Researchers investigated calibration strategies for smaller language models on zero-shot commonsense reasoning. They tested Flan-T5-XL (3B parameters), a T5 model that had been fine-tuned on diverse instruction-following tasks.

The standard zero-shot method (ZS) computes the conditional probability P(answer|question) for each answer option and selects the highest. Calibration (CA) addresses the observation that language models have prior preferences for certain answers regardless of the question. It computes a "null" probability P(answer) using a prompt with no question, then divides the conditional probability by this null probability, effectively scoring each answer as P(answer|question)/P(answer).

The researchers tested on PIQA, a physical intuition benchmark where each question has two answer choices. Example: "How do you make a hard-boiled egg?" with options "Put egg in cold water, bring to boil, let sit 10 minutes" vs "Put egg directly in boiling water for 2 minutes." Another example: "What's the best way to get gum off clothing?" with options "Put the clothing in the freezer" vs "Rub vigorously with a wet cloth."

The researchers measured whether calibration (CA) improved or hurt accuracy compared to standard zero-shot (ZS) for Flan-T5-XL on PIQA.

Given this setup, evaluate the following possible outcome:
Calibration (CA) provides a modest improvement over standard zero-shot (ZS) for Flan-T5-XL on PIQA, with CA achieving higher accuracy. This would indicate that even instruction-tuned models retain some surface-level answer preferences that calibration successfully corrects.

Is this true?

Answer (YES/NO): NO